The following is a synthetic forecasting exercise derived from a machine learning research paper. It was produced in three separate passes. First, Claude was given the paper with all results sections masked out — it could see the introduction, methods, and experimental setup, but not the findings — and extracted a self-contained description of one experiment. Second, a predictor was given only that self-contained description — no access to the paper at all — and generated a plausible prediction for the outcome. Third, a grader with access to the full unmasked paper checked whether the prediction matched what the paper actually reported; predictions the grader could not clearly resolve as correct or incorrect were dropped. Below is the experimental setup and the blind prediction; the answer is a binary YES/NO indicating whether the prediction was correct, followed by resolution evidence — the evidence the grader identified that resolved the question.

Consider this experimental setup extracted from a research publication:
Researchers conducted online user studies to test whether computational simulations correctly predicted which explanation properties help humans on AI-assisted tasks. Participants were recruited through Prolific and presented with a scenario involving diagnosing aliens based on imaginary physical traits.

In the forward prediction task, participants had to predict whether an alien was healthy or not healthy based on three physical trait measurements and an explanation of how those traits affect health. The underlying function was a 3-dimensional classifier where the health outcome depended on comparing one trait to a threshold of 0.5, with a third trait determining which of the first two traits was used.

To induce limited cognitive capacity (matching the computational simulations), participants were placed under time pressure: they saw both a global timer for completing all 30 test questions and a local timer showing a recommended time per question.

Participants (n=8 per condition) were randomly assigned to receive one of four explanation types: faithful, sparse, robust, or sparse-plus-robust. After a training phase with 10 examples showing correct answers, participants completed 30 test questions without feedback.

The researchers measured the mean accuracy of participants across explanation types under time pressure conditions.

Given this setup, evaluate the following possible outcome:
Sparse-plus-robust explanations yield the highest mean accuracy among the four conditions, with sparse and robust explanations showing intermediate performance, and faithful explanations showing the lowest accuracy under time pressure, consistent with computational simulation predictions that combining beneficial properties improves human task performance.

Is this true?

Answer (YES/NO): NO